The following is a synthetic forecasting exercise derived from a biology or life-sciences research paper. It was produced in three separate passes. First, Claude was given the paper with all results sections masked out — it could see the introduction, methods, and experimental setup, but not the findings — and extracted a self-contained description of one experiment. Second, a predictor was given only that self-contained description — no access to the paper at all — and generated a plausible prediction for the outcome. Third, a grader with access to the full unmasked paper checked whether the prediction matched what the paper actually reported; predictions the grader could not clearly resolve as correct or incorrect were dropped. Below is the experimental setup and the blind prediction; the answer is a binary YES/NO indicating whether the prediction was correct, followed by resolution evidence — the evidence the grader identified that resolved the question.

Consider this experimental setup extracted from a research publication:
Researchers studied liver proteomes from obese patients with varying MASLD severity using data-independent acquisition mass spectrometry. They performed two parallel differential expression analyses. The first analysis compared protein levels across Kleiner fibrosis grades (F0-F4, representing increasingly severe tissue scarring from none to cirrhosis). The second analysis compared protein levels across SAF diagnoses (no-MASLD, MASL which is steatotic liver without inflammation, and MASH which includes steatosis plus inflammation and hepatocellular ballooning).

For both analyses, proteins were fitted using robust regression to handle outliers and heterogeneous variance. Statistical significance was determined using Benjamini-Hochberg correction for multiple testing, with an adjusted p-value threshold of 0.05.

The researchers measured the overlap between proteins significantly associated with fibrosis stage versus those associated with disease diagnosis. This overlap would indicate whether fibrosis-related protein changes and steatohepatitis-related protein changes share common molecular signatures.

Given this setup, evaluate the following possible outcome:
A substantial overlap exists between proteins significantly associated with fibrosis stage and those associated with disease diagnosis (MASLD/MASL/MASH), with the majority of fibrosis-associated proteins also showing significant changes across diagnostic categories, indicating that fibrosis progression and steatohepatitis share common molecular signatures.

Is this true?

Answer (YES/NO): YES